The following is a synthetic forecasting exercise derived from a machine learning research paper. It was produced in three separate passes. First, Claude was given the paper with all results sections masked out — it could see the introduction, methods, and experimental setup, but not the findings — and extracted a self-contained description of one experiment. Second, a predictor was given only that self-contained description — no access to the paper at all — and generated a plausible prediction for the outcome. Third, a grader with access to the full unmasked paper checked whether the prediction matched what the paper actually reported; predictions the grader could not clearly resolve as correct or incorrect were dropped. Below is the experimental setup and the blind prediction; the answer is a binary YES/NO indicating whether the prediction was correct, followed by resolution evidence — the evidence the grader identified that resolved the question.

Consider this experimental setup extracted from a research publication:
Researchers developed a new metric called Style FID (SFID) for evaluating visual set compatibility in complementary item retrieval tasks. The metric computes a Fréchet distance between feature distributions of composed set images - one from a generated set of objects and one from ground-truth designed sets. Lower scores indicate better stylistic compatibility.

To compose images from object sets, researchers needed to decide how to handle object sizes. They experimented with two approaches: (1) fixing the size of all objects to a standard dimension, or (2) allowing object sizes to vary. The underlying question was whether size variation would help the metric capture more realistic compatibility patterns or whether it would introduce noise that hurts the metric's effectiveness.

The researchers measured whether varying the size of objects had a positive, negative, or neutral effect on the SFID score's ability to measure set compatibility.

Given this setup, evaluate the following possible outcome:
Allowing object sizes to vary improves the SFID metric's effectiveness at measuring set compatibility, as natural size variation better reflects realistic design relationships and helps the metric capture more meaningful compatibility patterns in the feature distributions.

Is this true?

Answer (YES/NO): NO